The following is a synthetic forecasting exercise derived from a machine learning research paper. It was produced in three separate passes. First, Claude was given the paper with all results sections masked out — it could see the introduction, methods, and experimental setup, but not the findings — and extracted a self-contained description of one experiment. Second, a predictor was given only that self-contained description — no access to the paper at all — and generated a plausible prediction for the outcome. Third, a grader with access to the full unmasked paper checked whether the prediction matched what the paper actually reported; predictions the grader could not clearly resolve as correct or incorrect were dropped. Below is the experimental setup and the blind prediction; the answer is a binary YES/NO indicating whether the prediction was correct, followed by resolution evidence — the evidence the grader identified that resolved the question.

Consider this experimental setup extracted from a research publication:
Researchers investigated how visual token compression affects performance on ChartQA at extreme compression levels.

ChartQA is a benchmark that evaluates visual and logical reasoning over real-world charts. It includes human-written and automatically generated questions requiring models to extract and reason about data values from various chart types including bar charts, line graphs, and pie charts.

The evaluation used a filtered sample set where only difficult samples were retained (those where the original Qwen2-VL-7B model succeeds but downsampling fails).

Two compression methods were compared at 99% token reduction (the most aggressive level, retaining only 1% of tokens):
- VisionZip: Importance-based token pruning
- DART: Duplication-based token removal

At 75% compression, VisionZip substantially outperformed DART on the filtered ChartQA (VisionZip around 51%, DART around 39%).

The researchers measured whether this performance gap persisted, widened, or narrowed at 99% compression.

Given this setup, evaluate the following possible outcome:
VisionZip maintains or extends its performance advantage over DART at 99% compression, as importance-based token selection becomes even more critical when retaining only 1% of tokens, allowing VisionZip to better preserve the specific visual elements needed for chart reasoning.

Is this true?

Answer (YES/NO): NO